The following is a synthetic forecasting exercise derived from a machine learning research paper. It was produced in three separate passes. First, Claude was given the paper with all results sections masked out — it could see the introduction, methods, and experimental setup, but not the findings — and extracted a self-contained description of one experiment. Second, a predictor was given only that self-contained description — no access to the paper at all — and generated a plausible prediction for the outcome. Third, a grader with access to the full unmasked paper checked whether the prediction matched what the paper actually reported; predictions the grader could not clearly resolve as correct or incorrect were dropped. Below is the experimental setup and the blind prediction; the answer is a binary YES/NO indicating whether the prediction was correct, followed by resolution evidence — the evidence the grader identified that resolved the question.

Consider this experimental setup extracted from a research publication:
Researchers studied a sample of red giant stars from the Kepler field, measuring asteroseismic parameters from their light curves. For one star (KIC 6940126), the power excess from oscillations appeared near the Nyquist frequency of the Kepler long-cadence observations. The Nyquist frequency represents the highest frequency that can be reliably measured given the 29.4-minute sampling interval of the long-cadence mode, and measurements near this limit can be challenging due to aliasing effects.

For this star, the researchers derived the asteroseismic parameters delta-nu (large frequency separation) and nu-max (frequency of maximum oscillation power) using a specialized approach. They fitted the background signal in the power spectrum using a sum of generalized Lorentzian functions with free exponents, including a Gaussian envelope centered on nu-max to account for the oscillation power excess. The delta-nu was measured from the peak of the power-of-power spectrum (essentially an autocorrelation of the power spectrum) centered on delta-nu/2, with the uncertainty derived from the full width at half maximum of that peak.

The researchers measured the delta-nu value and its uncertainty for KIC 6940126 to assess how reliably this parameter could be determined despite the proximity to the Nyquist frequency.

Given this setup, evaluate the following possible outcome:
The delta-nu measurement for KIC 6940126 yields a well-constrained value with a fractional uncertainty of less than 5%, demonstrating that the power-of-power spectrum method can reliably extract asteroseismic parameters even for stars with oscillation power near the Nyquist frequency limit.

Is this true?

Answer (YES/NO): NO